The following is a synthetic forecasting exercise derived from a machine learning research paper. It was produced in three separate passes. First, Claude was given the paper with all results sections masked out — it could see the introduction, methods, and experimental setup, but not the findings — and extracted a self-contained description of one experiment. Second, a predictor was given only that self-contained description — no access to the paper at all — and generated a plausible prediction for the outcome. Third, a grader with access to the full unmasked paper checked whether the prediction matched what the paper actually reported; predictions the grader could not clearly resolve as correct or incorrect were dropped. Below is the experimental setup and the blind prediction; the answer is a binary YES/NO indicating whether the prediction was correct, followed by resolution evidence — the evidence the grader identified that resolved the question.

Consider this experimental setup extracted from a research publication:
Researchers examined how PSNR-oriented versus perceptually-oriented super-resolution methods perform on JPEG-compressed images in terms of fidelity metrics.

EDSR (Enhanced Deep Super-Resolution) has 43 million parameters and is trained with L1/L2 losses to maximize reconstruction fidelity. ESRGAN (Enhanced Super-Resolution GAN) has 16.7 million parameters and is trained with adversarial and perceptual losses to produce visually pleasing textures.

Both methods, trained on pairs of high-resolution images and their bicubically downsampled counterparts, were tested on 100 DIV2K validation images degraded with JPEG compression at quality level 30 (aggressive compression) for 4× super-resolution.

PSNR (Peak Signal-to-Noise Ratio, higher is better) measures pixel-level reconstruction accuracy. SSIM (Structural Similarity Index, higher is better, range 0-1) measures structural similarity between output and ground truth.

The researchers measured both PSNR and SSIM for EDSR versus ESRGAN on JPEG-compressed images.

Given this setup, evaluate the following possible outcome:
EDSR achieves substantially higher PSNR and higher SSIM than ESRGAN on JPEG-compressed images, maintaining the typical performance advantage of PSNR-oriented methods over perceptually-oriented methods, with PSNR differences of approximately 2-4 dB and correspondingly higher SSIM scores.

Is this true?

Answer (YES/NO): NO